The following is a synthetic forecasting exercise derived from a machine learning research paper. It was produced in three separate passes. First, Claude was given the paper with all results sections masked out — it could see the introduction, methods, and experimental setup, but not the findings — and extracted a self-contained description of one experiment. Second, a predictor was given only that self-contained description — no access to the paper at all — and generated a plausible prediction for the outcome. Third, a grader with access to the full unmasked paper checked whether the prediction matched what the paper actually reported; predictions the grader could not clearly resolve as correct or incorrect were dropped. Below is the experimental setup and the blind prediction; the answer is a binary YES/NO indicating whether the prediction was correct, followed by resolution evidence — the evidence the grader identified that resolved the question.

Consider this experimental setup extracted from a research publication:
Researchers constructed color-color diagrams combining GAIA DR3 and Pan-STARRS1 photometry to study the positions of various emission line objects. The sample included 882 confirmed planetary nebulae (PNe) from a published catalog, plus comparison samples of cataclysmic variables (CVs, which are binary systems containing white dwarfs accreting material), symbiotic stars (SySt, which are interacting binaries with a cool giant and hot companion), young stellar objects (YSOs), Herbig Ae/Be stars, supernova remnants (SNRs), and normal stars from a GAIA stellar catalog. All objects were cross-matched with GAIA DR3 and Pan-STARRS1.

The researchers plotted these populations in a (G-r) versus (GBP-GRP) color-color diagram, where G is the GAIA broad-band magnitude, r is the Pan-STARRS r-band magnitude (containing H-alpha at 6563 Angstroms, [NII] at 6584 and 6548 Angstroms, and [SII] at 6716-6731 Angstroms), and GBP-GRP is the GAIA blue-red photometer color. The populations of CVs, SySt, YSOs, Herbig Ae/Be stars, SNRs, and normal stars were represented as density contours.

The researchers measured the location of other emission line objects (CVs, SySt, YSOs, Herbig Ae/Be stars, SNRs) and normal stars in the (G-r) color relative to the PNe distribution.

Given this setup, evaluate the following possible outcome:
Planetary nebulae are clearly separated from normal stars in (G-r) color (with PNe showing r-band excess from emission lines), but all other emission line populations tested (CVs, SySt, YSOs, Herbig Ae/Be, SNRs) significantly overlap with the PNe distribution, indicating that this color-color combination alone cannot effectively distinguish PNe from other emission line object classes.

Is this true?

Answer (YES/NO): NO